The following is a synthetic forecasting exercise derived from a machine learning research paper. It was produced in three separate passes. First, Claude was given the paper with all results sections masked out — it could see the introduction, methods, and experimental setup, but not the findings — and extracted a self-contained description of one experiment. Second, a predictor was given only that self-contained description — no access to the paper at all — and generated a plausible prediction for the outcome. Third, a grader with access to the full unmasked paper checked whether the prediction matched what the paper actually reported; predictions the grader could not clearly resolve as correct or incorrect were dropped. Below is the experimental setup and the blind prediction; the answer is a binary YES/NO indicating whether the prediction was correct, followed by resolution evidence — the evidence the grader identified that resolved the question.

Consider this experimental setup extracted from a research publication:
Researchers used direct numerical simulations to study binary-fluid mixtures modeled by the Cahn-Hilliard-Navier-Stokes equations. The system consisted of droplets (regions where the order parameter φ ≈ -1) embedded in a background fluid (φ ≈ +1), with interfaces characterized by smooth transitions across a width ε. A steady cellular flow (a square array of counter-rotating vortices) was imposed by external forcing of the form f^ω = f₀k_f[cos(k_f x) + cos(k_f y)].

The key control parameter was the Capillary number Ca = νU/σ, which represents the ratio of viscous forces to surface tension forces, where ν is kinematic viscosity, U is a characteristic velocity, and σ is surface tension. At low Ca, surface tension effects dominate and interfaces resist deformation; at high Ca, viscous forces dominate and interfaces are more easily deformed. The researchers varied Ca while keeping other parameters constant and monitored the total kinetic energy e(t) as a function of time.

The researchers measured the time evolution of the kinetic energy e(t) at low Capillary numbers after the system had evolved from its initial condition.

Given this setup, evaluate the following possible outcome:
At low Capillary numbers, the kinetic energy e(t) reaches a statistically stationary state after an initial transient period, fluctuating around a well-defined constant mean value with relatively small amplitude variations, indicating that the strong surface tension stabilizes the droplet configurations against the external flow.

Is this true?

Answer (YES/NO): NO